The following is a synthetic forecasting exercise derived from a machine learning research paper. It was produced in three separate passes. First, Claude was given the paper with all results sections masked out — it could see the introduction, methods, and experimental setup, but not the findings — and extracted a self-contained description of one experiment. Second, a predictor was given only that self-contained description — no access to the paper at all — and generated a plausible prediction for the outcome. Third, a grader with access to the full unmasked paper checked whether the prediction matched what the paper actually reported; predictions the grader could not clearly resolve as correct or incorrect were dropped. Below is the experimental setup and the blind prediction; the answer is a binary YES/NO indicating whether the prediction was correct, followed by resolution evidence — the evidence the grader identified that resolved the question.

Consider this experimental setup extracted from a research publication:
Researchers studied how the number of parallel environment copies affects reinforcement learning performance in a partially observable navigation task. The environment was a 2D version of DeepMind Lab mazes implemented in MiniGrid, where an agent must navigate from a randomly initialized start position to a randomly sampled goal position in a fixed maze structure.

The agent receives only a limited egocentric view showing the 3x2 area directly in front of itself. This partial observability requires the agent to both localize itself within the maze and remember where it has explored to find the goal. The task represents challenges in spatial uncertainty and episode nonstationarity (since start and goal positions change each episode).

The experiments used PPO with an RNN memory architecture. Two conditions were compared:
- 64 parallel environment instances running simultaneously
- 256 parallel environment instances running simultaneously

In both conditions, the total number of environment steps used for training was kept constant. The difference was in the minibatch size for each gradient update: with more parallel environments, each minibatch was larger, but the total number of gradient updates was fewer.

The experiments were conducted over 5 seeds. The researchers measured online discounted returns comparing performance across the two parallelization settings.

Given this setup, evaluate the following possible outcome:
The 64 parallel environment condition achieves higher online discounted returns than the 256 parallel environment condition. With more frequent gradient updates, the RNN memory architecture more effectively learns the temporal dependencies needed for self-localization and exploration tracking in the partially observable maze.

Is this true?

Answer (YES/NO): NO